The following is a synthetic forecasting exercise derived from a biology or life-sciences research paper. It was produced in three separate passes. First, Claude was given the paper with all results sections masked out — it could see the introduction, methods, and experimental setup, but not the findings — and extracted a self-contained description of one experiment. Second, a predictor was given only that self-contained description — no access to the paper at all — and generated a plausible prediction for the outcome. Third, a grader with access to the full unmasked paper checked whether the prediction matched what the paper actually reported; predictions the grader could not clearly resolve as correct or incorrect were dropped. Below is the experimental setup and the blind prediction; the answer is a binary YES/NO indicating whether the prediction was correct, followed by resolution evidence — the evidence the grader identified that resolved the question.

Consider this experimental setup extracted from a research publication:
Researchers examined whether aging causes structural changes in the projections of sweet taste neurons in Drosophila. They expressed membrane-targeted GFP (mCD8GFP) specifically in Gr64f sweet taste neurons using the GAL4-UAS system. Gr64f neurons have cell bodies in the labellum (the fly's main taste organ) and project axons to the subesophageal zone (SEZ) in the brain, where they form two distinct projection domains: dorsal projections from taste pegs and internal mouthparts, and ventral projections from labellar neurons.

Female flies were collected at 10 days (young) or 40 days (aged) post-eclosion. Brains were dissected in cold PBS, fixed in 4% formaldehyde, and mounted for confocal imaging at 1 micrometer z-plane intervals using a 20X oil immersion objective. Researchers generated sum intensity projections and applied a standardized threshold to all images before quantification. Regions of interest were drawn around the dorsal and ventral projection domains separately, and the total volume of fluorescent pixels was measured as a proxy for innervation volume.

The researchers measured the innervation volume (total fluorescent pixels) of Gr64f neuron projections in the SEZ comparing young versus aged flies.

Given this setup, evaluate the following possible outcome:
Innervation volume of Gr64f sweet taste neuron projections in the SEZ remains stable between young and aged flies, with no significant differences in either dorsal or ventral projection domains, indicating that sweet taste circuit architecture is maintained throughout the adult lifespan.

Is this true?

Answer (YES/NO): NO